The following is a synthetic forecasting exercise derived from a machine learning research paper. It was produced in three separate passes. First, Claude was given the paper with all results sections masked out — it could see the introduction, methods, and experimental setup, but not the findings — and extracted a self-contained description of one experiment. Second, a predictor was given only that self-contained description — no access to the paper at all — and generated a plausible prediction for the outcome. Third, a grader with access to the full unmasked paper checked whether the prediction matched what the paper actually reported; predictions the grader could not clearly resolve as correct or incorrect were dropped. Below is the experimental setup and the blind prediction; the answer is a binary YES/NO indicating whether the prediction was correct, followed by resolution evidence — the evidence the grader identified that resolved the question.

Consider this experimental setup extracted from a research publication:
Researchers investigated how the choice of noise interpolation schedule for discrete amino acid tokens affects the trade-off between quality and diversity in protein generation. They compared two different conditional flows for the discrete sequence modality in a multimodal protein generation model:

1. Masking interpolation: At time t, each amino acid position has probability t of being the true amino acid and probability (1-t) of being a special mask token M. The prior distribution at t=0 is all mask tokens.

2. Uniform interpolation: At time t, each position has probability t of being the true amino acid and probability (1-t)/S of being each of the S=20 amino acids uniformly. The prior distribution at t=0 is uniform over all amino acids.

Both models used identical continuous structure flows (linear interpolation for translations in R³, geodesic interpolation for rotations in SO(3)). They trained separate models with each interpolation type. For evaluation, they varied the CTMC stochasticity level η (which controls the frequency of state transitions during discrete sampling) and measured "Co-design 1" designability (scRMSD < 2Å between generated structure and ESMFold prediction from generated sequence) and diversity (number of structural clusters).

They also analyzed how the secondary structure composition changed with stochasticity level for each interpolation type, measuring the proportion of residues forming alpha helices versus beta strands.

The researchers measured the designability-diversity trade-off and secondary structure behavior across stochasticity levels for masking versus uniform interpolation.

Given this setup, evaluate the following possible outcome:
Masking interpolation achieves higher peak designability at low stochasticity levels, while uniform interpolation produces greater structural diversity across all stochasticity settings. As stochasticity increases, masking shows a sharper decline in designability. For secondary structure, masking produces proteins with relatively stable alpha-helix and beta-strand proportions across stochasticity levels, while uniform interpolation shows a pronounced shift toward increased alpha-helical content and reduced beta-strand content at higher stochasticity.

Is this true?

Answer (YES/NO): NO